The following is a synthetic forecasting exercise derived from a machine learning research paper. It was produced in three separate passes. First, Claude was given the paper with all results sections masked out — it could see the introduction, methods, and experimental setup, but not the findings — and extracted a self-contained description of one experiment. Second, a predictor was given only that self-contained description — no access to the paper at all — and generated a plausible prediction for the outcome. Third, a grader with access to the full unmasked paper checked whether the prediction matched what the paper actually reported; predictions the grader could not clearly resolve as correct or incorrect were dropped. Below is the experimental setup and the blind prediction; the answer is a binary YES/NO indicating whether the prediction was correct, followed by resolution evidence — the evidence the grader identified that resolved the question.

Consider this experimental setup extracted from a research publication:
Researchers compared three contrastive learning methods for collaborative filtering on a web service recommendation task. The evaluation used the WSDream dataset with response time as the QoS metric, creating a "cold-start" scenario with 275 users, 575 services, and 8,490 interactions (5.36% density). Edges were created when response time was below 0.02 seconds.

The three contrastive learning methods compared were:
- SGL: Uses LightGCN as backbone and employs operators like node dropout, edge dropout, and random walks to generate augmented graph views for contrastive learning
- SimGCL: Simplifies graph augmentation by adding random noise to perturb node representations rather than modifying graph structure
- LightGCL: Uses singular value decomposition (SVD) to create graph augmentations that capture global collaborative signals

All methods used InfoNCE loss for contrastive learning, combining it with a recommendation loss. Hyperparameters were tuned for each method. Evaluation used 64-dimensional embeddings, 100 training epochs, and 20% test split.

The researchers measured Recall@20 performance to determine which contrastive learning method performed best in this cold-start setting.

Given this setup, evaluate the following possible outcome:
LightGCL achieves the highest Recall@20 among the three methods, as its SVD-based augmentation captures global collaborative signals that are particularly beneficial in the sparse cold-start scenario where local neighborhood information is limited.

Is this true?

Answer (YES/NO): NO